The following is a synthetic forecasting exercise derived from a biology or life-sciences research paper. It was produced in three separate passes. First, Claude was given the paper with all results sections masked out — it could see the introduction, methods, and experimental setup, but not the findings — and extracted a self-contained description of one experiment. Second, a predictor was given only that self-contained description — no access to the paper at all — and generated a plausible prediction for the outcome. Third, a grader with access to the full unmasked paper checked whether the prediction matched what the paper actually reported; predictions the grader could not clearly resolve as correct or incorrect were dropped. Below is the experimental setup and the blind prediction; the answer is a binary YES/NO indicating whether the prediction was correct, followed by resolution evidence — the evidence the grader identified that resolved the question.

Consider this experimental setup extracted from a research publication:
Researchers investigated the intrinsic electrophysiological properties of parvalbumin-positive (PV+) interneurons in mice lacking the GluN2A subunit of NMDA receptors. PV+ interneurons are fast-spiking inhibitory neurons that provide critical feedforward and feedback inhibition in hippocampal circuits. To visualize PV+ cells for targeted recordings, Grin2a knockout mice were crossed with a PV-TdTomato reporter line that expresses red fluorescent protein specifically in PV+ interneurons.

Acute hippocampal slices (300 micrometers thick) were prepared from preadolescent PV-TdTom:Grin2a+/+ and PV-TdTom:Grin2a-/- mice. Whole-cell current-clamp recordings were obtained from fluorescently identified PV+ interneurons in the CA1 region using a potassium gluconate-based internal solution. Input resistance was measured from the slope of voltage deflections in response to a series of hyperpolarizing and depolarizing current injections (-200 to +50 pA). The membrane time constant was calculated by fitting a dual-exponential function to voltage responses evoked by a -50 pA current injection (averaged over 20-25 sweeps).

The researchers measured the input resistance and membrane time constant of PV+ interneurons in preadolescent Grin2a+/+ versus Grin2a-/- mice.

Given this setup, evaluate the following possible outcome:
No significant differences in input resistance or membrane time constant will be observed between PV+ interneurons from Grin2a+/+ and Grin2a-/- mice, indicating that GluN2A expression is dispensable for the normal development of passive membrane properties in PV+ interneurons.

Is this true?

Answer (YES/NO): NO